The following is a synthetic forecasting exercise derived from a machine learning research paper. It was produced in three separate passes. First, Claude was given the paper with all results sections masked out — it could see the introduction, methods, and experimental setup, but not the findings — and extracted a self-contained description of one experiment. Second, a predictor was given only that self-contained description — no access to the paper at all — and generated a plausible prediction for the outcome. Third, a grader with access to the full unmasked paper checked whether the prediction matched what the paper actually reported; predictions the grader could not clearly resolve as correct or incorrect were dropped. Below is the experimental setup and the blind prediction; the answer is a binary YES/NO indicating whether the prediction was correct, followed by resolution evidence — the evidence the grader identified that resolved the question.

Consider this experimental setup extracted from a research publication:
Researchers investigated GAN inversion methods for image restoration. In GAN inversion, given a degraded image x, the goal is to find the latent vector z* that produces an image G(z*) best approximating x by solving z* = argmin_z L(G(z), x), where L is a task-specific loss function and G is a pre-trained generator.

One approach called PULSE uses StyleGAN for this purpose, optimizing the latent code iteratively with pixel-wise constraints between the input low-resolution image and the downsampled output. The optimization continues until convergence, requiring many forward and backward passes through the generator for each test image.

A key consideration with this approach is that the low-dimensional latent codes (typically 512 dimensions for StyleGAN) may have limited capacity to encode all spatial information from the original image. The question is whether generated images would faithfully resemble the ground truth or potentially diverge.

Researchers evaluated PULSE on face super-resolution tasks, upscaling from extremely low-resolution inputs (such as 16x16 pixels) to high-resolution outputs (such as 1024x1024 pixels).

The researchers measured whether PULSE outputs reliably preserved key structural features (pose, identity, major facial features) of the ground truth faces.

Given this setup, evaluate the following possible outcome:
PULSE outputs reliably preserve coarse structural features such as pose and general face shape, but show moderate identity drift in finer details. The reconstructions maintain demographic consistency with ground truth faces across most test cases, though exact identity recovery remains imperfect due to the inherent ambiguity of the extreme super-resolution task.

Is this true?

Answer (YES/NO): NO